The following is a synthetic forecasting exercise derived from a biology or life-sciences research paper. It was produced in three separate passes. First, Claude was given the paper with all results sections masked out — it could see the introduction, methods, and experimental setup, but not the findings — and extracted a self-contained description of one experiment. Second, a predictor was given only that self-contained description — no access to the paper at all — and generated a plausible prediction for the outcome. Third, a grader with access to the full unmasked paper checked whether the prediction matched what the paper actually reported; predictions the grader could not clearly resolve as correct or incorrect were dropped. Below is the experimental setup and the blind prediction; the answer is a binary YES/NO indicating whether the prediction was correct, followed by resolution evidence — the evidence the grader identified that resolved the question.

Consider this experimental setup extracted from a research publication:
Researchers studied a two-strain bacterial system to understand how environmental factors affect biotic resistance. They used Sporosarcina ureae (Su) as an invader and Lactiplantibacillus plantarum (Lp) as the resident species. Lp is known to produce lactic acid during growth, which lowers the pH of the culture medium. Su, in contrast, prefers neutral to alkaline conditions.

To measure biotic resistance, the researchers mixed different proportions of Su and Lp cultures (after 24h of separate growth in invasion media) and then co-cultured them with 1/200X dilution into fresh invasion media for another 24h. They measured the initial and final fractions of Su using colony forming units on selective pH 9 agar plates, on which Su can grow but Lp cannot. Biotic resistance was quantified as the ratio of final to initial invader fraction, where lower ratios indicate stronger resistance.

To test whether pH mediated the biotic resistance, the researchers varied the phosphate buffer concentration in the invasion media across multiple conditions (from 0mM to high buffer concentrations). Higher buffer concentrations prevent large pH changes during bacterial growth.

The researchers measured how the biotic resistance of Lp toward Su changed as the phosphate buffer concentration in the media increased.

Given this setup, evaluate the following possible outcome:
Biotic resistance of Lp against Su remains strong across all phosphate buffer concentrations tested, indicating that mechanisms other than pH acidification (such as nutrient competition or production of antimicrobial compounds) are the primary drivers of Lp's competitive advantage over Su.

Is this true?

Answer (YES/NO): NO